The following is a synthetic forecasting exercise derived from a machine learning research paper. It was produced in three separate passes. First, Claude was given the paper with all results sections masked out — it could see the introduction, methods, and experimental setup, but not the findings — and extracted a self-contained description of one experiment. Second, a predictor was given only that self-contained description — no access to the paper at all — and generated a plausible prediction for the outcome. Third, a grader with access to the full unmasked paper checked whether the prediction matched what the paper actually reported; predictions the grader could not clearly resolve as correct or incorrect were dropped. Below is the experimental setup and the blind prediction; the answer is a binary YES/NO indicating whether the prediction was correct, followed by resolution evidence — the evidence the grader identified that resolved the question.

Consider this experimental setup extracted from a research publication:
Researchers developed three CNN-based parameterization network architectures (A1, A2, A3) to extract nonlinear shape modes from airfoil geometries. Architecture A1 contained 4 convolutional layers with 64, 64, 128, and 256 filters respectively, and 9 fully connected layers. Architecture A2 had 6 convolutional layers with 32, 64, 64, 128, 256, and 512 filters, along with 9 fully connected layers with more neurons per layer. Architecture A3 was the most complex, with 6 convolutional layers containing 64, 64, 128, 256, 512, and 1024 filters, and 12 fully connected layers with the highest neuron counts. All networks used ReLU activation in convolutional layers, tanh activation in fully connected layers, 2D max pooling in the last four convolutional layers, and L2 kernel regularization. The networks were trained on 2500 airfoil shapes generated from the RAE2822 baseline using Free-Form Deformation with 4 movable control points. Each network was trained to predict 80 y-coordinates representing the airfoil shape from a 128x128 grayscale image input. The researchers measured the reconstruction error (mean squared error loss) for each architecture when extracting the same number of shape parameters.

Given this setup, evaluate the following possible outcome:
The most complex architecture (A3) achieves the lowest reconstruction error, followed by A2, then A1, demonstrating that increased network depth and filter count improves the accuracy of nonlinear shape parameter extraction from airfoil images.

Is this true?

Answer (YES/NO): NO